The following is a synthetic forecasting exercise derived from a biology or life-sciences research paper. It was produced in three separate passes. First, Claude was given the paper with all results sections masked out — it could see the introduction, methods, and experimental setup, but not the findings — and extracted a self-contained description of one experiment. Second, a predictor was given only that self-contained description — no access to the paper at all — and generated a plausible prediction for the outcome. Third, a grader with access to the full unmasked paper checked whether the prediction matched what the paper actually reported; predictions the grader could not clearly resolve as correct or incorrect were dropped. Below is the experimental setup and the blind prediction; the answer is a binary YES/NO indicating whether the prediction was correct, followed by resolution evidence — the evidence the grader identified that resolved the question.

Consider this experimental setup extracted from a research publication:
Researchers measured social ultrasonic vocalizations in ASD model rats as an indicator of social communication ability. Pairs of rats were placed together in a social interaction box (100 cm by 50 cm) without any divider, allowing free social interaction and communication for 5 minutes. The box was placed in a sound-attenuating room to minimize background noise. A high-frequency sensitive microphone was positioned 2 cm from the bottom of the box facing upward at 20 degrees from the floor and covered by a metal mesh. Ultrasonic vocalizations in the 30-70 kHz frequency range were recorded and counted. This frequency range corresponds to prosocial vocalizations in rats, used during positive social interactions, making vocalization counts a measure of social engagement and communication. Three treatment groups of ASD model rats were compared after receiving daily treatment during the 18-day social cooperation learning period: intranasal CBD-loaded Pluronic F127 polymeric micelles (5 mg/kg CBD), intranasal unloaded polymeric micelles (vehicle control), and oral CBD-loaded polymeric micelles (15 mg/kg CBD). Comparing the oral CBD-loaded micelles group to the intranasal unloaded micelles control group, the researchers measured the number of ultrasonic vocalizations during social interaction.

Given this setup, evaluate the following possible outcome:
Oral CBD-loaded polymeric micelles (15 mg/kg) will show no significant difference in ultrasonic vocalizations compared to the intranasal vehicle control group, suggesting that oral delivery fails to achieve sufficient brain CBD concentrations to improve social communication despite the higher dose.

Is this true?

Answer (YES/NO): YES